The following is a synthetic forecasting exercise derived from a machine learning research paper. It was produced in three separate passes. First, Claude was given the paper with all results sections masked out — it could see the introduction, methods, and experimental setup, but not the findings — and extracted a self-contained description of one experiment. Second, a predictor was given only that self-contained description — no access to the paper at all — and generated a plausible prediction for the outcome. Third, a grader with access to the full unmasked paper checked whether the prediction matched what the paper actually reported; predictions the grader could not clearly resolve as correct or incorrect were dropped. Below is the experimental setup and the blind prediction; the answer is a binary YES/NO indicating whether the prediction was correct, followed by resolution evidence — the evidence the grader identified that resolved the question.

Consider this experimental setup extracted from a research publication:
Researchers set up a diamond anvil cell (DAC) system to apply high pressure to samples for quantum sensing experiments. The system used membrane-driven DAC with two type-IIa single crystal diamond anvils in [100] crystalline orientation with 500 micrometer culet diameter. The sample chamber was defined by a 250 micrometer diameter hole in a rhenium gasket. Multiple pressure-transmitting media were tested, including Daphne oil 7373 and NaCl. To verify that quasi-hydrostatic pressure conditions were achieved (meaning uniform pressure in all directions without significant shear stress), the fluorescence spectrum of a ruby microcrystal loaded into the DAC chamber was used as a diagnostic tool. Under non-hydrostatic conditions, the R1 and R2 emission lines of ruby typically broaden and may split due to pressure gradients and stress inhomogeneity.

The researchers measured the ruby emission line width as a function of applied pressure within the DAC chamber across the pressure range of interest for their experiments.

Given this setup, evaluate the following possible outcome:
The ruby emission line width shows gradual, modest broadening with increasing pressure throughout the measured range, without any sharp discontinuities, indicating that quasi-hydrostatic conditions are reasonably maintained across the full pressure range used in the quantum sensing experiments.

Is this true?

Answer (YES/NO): NO